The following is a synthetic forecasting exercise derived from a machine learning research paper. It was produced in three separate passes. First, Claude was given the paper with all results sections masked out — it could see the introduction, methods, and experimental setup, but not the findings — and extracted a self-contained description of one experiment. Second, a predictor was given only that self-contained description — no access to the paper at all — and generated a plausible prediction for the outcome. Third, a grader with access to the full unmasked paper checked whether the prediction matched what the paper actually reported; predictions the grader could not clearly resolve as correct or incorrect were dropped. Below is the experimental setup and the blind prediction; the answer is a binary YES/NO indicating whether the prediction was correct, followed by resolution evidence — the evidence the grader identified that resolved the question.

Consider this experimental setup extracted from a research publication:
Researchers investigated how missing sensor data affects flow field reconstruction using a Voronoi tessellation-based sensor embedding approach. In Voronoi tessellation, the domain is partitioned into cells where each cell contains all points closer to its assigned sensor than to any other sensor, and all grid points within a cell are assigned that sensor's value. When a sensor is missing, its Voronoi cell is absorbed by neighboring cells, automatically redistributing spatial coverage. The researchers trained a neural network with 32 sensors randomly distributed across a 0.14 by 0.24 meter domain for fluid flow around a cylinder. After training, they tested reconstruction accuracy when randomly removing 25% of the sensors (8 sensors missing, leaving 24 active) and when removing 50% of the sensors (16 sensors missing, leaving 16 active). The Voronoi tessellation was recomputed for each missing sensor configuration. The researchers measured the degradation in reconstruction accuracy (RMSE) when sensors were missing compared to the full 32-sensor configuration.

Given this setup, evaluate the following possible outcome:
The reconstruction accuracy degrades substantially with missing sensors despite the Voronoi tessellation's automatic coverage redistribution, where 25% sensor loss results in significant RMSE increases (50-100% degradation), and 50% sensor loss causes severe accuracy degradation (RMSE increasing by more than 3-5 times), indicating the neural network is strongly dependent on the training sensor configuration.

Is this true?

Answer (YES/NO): NO